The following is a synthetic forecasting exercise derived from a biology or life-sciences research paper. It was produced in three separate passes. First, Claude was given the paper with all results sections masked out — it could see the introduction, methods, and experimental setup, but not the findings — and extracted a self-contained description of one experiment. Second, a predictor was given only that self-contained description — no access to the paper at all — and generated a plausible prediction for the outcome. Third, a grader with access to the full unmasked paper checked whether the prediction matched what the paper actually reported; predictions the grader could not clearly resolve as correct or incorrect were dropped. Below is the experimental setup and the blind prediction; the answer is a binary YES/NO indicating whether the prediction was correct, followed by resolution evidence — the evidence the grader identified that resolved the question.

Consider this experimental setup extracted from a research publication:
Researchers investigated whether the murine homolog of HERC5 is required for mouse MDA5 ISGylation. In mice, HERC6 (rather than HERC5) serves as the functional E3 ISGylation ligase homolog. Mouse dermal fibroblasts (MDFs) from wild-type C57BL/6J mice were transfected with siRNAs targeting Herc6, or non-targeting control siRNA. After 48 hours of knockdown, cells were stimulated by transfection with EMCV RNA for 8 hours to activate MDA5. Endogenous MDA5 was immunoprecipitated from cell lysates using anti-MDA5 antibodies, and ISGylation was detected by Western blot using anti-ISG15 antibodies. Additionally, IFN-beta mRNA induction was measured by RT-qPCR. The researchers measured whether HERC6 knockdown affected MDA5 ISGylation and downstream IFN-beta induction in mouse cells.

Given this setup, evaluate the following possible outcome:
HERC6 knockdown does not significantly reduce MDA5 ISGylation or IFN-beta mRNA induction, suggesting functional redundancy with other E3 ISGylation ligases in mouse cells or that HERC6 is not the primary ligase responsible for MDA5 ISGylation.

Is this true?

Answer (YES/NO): NO